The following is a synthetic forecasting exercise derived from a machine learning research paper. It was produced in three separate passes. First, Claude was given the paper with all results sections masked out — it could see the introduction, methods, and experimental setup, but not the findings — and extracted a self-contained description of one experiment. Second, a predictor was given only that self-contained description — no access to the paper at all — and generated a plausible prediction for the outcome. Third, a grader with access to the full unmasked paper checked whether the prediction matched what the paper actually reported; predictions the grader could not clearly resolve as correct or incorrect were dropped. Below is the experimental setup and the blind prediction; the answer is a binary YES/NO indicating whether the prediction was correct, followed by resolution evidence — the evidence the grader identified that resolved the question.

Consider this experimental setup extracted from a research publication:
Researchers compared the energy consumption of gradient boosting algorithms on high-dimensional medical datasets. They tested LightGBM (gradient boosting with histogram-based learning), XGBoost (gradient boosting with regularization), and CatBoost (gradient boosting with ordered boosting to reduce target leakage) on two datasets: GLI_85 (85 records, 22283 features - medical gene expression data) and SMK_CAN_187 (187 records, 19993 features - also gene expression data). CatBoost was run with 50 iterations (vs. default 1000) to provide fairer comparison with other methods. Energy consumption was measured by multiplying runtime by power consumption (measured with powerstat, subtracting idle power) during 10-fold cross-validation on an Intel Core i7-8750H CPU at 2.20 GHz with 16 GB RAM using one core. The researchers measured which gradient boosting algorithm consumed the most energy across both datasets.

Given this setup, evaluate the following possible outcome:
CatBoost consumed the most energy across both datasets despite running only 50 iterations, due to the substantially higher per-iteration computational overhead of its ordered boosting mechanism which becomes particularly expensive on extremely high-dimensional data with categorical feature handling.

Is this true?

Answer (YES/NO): YES